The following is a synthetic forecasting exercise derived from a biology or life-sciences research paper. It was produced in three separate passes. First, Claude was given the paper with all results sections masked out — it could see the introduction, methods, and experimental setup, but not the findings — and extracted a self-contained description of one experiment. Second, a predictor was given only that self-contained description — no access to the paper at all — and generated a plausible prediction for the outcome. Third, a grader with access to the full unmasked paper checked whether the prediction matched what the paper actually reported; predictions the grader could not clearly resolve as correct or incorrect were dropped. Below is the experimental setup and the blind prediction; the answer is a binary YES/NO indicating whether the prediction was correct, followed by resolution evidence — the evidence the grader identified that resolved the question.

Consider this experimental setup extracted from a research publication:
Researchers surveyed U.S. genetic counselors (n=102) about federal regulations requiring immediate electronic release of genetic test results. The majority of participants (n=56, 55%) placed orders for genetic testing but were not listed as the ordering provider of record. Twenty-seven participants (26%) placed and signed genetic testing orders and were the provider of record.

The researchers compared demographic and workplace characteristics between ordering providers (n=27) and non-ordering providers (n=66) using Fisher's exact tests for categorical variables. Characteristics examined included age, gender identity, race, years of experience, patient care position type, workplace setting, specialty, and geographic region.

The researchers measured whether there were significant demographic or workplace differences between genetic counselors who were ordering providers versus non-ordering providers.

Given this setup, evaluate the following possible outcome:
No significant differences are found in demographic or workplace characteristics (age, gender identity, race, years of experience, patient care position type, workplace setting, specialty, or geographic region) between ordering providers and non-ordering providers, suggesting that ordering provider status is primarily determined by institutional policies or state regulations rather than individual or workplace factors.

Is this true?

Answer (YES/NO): NO